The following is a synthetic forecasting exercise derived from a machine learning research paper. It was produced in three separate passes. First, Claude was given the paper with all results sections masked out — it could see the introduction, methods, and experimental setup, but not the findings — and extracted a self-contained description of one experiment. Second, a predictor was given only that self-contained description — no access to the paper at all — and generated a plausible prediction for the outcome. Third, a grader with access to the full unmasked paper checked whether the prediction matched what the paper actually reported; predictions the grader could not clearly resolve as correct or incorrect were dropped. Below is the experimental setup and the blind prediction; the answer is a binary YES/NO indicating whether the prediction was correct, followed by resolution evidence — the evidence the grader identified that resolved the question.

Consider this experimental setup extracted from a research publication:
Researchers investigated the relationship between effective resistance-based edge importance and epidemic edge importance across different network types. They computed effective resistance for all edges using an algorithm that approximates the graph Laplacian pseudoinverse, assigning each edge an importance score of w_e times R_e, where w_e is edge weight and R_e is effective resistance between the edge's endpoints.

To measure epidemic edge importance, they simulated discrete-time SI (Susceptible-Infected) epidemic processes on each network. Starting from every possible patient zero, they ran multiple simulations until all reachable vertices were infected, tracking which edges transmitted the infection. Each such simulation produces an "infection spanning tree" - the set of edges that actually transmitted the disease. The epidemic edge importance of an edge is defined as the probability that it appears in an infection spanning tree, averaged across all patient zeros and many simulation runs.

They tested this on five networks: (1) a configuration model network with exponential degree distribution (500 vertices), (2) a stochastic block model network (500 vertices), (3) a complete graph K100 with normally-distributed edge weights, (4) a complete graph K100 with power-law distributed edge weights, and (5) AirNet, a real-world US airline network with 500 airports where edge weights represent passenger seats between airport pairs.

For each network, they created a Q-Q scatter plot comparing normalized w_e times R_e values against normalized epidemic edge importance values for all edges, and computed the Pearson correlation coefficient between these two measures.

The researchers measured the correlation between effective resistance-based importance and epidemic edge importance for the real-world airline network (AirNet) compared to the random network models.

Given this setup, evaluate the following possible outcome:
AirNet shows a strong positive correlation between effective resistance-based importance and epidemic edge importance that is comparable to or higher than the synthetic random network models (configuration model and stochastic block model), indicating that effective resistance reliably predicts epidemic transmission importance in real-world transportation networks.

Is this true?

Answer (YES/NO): NO